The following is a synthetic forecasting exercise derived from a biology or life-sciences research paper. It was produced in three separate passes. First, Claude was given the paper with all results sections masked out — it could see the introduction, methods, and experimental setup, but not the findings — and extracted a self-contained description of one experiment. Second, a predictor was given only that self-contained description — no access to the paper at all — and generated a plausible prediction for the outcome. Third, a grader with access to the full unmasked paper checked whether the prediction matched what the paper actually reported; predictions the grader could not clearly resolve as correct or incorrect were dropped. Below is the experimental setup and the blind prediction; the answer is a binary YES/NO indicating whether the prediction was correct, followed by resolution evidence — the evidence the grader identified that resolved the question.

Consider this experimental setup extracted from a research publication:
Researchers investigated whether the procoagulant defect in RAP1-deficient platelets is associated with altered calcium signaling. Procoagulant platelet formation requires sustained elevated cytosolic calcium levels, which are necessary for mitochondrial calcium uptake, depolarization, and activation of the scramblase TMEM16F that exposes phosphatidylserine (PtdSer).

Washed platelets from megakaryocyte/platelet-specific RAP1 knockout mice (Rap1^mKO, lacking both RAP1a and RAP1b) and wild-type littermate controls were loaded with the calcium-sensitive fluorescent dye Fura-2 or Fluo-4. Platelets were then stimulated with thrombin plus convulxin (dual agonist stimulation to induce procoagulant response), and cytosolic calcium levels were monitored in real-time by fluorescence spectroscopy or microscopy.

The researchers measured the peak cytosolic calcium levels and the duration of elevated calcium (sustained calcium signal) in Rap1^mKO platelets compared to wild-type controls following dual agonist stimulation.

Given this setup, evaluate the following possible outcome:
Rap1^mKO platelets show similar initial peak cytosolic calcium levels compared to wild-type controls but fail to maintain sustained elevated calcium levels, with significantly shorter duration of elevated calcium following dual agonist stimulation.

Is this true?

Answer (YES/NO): NO